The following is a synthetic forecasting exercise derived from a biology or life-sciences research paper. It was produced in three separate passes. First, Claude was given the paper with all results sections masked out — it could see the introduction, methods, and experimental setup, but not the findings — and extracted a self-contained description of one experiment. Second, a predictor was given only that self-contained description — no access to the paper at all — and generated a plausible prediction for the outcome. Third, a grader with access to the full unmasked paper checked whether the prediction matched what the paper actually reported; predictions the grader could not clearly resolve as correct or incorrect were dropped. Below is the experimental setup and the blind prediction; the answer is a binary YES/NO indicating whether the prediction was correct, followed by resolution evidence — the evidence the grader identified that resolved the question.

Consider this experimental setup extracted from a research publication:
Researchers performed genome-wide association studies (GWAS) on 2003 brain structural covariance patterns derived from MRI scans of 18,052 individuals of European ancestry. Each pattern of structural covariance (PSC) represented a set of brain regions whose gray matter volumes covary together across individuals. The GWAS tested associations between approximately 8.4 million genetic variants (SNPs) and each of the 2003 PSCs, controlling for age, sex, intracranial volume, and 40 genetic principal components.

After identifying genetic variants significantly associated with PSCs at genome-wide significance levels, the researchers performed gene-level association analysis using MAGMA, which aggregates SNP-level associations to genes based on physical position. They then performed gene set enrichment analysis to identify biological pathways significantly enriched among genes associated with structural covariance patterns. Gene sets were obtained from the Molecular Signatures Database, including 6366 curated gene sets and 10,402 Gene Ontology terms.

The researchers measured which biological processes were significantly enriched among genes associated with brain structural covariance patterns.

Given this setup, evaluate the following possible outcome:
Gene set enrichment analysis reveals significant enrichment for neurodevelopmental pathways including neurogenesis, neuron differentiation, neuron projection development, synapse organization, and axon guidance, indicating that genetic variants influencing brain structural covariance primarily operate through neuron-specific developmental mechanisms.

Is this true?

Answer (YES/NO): NO